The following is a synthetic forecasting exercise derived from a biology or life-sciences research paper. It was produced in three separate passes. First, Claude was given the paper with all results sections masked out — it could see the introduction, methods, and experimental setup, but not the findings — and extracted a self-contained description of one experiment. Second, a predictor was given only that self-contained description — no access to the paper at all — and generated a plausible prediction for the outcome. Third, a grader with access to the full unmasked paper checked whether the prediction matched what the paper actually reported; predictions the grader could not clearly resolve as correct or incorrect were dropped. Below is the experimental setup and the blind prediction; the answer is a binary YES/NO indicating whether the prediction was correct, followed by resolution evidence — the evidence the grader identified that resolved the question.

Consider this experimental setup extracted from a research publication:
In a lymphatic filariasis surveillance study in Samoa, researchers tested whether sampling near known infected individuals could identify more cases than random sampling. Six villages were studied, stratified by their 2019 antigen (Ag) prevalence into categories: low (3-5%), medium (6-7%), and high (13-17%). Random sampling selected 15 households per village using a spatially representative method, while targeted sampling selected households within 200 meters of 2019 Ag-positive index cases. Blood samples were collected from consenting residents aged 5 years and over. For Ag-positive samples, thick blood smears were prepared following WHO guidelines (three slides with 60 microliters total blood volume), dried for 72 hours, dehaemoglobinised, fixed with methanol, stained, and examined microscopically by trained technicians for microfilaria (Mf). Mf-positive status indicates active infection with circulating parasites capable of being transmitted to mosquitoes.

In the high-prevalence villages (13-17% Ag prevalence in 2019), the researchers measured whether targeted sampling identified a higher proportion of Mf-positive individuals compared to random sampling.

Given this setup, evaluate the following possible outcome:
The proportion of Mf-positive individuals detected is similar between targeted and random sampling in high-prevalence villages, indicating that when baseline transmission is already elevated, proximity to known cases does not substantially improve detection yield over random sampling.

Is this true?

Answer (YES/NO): YES